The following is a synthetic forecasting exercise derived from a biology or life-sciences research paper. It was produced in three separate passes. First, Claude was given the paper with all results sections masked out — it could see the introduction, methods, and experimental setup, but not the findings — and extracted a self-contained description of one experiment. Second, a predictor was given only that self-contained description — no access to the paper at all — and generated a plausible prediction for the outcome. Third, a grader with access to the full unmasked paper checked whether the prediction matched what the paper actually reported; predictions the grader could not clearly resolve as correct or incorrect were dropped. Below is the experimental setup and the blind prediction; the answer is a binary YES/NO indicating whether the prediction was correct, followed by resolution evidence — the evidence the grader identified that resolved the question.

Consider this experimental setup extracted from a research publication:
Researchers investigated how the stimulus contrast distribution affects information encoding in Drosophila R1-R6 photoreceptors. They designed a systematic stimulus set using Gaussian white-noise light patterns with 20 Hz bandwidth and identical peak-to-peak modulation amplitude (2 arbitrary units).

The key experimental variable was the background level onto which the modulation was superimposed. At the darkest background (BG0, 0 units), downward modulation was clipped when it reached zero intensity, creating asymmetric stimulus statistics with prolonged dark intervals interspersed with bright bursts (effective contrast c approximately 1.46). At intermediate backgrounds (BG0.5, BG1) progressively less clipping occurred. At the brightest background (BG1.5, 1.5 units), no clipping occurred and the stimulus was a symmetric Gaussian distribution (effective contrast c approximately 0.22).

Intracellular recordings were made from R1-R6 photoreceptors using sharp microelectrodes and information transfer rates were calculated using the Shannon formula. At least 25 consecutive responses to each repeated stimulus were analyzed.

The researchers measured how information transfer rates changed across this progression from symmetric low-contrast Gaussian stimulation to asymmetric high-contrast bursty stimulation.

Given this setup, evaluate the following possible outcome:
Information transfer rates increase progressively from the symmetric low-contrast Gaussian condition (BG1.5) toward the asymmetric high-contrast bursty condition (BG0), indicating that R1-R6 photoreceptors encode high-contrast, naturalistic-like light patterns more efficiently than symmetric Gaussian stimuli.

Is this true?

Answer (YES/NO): YES